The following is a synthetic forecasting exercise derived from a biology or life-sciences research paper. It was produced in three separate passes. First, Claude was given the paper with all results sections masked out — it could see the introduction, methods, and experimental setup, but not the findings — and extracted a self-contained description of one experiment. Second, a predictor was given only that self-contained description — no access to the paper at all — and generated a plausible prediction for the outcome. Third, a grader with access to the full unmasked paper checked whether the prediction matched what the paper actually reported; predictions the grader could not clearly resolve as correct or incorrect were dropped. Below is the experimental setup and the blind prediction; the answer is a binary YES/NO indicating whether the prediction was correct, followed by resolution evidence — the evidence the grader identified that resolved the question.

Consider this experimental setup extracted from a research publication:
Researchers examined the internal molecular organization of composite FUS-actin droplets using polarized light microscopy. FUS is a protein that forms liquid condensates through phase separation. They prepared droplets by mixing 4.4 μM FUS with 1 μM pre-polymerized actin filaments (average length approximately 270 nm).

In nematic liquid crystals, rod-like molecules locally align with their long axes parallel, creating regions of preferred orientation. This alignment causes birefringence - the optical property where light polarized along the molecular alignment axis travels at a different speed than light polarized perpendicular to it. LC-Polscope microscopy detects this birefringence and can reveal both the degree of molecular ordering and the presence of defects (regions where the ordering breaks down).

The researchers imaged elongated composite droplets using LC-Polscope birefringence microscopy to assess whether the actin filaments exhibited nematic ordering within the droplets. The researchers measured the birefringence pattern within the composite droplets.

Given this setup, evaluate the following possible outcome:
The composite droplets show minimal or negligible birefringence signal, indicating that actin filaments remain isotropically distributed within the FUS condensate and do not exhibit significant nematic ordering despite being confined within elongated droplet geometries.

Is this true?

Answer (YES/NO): NO